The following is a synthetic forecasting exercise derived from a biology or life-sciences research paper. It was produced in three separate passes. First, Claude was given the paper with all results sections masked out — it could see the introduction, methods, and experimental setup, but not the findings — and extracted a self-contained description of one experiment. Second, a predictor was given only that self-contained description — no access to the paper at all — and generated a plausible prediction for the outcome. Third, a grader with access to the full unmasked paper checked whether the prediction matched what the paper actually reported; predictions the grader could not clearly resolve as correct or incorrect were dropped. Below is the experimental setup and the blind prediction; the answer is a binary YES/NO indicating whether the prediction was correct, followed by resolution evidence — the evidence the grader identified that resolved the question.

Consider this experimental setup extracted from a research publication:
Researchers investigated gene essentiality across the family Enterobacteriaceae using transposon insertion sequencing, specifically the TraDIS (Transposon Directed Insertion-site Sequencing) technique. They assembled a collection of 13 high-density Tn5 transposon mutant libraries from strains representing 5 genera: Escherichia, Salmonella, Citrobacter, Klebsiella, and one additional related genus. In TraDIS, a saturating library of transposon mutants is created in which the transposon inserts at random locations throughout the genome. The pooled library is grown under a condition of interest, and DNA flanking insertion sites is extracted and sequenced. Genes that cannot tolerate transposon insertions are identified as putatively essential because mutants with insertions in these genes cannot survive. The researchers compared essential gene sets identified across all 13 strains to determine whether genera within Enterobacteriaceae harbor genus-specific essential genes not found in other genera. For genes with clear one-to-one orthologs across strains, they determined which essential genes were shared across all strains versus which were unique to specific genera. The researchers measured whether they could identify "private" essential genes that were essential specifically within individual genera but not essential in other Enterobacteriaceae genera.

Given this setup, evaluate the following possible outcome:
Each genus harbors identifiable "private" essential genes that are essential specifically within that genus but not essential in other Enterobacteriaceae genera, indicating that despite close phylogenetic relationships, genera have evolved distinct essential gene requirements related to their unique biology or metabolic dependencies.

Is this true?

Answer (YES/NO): NO